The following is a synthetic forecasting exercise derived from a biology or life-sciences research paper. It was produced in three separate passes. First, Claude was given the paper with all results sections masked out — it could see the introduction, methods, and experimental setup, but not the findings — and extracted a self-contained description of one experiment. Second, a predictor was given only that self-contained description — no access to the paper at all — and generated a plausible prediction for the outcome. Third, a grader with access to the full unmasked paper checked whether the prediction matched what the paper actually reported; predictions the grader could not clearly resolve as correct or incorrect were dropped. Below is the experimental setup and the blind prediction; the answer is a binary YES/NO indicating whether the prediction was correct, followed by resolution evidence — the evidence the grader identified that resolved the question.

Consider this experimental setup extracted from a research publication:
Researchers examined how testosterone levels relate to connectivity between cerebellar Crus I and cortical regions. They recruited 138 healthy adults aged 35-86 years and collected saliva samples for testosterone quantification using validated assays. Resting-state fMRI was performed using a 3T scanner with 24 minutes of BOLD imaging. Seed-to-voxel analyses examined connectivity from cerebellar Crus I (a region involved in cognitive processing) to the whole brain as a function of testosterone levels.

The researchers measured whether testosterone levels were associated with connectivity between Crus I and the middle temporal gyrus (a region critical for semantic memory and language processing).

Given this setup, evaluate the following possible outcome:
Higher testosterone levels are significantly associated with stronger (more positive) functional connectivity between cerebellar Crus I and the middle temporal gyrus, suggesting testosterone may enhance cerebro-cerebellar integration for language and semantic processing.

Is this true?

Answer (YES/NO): NO